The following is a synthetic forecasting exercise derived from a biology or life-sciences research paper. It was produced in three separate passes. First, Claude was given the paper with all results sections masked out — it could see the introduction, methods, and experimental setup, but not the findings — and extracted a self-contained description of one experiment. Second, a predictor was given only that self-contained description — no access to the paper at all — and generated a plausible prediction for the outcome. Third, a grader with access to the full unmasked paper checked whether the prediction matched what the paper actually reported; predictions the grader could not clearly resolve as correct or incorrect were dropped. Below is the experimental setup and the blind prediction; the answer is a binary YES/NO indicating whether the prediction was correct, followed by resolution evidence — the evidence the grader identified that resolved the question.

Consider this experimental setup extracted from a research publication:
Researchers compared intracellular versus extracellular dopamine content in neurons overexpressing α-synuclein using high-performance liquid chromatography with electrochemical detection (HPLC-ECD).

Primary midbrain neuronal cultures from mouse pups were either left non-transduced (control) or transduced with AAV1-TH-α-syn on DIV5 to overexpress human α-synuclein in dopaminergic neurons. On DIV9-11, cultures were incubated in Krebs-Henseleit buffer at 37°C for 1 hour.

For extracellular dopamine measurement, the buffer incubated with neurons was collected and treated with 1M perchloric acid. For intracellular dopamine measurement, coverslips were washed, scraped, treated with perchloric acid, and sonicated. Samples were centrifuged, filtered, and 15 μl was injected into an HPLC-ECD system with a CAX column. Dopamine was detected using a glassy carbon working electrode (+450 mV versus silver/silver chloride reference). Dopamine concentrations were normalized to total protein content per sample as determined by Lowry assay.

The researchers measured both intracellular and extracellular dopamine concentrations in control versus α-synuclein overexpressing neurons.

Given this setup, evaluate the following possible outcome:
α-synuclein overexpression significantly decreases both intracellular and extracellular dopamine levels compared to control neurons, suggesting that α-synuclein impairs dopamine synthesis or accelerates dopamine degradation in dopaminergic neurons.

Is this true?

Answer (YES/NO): NO